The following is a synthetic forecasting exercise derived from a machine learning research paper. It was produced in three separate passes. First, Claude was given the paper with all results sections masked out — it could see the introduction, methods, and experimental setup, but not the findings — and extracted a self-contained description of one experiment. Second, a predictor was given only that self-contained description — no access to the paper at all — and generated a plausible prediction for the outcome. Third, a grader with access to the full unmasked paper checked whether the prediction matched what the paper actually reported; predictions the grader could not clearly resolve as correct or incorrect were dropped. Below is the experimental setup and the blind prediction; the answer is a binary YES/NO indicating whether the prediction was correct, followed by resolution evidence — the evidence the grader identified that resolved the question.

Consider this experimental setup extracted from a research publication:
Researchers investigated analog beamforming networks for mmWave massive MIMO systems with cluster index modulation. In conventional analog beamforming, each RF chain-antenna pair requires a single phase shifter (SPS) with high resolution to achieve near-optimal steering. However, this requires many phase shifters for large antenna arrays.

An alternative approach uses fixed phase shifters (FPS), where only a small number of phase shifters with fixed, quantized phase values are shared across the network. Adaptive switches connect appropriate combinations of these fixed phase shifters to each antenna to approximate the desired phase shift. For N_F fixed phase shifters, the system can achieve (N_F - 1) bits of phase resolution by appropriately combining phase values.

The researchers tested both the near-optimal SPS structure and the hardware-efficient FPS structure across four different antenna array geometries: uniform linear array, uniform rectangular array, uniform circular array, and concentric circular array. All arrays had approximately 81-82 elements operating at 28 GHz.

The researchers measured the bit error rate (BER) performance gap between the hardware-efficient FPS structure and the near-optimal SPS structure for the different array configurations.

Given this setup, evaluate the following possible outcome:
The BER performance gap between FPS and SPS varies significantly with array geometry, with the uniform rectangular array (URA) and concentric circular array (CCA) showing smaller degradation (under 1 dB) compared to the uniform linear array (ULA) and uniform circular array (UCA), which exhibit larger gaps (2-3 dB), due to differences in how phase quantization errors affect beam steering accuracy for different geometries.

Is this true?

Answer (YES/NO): NO